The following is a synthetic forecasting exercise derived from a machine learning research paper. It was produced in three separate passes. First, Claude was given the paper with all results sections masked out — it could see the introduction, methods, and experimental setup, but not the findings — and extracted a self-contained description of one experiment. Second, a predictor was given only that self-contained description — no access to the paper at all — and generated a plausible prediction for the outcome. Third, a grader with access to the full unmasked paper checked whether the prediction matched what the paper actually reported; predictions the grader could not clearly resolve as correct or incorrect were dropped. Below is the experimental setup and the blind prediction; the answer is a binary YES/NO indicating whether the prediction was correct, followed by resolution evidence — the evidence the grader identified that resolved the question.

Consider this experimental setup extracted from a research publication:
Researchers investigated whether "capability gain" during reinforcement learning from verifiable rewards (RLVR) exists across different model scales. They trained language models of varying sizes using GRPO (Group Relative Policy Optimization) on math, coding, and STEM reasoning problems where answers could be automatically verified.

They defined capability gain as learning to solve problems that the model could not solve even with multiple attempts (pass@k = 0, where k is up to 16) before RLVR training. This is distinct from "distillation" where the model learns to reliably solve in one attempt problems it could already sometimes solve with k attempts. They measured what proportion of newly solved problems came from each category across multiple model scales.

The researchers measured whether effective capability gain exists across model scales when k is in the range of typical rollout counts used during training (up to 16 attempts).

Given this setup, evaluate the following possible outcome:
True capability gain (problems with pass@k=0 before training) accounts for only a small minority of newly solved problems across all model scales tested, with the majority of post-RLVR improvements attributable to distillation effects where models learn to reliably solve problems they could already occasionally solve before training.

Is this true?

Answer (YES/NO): YES